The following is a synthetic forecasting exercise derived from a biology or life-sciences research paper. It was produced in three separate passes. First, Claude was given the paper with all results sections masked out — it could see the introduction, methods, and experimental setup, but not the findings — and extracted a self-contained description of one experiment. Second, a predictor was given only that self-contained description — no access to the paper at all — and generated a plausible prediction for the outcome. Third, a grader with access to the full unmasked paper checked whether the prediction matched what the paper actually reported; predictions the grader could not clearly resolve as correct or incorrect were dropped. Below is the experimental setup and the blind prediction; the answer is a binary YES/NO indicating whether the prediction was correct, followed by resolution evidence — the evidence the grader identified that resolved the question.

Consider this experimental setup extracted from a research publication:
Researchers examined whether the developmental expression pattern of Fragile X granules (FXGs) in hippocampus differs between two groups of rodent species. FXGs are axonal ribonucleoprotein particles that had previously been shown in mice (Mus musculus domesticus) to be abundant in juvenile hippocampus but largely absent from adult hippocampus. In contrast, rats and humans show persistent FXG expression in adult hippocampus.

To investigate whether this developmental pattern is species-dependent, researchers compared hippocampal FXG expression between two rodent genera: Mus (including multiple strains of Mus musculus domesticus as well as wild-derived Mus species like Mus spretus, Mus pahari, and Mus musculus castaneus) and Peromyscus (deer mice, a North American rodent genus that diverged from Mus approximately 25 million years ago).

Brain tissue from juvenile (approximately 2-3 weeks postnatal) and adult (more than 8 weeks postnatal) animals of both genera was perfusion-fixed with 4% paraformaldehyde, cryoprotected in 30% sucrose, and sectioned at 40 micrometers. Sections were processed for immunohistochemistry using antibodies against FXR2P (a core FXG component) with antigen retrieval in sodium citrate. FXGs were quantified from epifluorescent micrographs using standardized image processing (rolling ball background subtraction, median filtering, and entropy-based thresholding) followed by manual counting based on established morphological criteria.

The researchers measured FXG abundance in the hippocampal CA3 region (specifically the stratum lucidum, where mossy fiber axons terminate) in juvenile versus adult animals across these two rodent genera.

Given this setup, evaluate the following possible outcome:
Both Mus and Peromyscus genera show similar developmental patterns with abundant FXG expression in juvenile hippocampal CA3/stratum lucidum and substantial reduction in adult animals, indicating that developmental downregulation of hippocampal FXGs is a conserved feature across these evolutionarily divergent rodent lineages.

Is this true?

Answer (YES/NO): NO